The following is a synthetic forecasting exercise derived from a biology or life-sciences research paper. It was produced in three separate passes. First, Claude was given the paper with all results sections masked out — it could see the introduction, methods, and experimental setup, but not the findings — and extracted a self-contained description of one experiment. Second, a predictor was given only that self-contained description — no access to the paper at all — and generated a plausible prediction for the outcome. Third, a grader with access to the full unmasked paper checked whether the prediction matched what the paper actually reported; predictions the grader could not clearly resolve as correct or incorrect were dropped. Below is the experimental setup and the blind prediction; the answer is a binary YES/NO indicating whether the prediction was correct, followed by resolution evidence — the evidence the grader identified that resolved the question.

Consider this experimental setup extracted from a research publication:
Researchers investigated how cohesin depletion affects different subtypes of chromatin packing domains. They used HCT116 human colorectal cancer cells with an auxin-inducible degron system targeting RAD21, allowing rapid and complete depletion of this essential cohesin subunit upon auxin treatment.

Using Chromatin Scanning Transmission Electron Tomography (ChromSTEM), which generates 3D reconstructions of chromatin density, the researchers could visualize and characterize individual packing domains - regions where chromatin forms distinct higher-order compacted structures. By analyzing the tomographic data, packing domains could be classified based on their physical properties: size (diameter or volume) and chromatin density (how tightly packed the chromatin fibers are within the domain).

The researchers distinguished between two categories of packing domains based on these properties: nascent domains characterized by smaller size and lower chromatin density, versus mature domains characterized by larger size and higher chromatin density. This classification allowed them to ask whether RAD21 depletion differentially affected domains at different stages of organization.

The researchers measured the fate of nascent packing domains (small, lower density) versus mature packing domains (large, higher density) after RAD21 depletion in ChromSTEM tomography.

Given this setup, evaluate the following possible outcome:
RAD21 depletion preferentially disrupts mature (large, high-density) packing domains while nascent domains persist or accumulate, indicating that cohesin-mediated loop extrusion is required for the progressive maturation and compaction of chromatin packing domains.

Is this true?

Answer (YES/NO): NO